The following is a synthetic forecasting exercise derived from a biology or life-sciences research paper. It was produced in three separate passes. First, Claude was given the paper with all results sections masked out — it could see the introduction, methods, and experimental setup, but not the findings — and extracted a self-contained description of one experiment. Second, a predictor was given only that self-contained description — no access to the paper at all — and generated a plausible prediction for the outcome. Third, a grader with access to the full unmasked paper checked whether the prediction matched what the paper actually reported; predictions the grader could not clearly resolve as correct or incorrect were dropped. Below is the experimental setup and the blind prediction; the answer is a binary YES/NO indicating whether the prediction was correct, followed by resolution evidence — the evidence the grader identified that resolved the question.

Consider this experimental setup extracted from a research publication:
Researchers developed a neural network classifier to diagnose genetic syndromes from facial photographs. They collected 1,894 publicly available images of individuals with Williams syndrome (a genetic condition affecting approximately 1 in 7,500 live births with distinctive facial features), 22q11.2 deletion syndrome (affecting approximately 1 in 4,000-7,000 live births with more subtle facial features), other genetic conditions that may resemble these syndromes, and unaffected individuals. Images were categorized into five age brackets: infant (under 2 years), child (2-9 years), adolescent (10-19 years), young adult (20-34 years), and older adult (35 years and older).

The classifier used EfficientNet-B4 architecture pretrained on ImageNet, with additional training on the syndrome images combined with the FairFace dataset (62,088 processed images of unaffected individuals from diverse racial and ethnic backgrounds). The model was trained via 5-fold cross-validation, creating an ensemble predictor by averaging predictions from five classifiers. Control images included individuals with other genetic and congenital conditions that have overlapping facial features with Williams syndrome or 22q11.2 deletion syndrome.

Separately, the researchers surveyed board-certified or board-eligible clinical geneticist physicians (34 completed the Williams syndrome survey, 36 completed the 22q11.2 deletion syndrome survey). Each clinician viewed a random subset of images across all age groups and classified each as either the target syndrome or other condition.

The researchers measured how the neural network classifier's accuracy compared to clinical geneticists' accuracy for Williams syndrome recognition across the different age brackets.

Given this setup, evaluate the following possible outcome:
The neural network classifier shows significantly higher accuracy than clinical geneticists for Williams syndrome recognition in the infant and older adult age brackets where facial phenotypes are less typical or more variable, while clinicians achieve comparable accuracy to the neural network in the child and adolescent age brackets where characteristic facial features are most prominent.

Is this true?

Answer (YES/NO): NO